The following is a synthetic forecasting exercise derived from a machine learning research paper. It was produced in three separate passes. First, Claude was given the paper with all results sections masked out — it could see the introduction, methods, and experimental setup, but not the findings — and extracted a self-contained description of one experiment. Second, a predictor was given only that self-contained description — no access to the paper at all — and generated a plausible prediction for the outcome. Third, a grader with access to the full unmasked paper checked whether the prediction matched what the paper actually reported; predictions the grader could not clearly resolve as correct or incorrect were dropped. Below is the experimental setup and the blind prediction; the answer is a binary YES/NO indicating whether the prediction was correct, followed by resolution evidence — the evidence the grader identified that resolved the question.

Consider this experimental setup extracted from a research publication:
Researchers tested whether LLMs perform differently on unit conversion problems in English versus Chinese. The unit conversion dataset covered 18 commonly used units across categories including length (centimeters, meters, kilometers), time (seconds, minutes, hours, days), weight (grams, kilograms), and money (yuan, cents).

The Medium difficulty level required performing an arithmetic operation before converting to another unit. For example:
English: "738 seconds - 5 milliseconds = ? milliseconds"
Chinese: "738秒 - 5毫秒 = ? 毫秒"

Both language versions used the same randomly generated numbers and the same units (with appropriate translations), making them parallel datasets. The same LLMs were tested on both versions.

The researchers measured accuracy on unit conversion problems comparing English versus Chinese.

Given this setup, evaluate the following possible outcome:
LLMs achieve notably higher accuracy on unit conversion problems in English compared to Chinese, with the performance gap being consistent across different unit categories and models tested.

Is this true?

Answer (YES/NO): NO